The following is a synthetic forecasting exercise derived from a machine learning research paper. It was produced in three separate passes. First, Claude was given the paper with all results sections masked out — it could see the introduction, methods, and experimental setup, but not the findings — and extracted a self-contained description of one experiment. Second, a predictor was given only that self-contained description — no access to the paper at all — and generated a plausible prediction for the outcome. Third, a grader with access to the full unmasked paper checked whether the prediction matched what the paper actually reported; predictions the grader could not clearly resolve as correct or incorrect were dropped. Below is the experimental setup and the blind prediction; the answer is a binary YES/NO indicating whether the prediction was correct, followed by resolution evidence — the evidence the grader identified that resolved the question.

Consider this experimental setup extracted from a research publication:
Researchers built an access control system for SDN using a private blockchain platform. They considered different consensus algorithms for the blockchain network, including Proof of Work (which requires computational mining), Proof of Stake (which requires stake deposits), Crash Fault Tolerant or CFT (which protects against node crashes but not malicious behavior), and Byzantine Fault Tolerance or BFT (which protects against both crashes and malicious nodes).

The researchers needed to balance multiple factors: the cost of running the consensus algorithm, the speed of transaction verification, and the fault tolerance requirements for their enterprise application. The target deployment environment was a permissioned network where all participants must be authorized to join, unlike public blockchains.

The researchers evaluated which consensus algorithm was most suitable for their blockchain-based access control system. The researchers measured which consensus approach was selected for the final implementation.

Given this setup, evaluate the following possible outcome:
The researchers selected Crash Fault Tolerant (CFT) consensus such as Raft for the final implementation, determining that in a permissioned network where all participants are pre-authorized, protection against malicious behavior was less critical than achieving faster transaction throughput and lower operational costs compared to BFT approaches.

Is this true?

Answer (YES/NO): YES